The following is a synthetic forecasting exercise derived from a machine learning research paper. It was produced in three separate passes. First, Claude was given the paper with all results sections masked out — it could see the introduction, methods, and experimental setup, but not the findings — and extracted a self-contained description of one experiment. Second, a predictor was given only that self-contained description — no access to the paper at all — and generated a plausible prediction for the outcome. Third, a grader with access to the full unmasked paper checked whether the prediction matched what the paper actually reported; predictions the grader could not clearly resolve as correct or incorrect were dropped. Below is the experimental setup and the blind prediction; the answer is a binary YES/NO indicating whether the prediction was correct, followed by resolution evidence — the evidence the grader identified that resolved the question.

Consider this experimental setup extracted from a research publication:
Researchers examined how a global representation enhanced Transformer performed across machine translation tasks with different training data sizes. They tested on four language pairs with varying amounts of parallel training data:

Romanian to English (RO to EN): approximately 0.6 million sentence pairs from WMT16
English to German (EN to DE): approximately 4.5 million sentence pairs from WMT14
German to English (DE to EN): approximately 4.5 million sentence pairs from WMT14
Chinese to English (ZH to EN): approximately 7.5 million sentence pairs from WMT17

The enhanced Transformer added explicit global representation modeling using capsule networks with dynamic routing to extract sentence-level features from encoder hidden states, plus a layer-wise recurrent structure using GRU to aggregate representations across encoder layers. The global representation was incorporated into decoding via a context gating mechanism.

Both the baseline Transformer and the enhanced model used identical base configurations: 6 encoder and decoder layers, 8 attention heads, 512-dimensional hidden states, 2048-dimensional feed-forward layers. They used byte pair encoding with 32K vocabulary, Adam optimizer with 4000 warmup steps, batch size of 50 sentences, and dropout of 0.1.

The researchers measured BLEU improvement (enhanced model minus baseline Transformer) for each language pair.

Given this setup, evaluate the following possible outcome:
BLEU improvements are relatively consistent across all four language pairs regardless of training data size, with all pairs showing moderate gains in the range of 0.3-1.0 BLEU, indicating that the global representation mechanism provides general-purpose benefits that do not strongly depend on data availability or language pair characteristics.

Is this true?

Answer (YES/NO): NO